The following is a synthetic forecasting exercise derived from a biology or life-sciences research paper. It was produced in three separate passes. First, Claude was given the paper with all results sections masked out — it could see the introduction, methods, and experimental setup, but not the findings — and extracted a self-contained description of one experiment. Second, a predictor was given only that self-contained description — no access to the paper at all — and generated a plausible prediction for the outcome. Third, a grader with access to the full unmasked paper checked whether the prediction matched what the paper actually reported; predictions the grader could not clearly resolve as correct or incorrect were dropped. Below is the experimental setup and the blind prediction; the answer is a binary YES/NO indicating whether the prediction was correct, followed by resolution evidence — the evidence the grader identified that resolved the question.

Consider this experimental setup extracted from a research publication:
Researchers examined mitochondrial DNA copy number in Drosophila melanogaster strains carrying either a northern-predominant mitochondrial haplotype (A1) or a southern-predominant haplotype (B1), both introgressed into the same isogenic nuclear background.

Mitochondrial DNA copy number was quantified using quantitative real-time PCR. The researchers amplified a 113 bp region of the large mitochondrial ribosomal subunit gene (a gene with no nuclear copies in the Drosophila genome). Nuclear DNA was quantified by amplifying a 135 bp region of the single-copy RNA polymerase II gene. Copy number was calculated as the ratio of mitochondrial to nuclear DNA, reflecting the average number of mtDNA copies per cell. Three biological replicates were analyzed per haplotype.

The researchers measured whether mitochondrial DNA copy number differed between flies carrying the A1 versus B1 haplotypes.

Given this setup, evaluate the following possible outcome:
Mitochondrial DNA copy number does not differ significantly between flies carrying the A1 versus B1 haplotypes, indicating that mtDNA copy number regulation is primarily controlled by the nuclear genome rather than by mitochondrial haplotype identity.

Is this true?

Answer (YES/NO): YES